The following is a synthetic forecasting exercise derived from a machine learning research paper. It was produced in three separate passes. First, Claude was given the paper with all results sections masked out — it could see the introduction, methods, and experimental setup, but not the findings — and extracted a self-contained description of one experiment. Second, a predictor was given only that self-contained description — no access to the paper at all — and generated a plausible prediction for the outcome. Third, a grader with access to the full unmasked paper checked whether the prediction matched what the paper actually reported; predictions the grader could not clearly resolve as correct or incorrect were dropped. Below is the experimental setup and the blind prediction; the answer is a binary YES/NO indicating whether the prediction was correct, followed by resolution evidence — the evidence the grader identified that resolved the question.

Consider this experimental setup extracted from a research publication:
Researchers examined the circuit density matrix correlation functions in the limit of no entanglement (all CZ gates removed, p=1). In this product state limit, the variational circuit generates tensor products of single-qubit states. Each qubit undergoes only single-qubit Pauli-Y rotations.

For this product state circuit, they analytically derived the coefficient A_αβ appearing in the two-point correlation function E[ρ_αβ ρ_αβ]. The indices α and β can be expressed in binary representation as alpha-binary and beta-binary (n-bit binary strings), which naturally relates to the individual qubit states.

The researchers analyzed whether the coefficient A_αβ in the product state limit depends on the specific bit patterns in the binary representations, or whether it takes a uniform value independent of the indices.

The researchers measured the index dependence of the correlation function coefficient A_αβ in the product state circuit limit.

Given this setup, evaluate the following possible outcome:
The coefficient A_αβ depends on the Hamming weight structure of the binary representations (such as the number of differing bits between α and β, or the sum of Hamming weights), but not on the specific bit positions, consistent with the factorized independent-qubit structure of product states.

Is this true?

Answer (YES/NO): NO